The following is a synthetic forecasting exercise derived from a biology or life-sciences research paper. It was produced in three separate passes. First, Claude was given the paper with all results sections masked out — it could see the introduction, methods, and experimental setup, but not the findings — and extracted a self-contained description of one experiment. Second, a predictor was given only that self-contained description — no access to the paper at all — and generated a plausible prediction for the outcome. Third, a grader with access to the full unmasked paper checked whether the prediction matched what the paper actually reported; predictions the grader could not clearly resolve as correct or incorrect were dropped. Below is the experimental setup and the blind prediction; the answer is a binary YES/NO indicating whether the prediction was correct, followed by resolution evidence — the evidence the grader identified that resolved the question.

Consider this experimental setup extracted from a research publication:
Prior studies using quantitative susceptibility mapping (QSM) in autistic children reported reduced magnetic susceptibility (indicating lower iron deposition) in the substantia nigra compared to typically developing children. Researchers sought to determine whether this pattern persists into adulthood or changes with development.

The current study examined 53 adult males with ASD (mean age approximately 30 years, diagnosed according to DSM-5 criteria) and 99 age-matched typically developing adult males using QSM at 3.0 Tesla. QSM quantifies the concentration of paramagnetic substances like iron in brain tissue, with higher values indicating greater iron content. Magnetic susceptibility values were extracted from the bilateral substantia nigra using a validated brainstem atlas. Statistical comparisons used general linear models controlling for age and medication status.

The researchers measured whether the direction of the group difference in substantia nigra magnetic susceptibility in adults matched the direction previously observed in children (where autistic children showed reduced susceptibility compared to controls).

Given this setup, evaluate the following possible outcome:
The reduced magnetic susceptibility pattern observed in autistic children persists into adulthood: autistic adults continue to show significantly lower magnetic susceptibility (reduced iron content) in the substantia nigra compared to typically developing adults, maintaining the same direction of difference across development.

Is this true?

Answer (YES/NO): NO